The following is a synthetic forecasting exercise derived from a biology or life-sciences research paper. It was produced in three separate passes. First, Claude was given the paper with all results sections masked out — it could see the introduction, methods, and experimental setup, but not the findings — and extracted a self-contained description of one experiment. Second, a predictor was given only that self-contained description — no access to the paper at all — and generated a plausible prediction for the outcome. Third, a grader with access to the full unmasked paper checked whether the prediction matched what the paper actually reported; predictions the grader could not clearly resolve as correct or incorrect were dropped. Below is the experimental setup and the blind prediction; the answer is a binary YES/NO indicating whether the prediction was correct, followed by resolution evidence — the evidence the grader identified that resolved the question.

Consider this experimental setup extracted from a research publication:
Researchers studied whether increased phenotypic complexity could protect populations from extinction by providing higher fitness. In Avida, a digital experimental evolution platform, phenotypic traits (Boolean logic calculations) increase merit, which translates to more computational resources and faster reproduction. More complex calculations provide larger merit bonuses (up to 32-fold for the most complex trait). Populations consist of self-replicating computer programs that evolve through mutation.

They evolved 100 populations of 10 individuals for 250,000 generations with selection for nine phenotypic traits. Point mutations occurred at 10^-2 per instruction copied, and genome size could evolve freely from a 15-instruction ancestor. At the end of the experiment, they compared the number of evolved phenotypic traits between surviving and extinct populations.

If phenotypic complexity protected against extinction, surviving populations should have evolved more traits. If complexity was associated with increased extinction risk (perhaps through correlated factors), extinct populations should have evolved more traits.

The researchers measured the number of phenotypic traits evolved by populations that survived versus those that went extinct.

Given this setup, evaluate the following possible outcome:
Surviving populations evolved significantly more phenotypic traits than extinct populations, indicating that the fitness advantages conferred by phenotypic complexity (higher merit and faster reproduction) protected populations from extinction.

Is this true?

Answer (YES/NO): NO